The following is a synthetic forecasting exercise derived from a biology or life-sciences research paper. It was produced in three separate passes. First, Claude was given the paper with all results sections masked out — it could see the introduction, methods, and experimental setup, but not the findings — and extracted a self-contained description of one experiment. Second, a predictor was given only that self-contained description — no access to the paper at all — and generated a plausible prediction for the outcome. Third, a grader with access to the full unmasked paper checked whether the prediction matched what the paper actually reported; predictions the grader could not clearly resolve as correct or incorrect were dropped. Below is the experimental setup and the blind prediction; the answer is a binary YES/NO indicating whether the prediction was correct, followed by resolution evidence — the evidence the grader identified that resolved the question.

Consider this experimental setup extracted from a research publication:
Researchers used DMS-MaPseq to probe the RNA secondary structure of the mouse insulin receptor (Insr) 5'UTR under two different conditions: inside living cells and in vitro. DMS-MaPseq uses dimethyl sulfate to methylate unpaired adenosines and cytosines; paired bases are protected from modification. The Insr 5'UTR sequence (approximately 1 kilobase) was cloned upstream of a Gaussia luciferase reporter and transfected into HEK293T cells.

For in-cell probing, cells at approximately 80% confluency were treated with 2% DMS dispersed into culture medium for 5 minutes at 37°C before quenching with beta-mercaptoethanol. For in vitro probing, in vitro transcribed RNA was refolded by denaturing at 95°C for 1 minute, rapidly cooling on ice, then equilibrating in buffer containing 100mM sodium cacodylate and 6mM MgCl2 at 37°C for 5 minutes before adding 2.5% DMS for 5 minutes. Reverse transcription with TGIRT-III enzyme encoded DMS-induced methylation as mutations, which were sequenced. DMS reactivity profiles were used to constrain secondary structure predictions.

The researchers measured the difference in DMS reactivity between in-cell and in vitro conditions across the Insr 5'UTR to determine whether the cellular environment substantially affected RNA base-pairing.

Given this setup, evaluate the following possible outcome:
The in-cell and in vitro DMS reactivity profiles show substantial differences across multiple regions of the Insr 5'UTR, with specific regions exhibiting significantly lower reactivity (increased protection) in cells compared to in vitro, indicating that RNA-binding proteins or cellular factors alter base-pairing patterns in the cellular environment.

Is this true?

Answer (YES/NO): NO